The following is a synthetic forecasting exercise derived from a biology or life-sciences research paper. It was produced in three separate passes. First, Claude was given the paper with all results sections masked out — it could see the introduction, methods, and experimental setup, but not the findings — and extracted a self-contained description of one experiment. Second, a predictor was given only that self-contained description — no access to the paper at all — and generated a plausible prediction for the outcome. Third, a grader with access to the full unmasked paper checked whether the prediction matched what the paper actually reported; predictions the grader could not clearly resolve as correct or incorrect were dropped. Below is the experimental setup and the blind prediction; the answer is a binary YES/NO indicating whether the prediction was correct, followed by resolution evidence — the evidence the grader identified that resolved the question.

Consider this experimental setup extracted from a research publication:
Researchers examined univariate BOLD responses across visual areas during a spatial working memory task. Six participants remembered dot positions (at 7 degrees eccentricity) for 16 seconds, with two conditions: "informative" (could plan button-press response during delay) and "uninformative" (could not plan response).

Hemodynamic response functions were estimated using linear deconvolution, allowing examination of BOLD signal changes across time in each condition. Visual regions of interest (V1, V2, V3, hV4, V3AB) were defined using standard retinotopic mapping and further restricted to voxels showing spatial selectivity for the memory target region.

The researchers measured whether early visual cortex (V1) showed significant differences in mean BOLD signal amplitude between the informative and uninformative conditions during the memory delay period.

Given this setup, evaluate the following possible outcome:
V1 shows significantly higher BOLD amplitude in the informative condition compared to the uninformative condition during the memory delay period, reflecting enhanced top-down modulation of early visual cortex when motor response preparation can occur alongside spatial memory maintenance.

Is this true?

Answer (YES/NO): NO